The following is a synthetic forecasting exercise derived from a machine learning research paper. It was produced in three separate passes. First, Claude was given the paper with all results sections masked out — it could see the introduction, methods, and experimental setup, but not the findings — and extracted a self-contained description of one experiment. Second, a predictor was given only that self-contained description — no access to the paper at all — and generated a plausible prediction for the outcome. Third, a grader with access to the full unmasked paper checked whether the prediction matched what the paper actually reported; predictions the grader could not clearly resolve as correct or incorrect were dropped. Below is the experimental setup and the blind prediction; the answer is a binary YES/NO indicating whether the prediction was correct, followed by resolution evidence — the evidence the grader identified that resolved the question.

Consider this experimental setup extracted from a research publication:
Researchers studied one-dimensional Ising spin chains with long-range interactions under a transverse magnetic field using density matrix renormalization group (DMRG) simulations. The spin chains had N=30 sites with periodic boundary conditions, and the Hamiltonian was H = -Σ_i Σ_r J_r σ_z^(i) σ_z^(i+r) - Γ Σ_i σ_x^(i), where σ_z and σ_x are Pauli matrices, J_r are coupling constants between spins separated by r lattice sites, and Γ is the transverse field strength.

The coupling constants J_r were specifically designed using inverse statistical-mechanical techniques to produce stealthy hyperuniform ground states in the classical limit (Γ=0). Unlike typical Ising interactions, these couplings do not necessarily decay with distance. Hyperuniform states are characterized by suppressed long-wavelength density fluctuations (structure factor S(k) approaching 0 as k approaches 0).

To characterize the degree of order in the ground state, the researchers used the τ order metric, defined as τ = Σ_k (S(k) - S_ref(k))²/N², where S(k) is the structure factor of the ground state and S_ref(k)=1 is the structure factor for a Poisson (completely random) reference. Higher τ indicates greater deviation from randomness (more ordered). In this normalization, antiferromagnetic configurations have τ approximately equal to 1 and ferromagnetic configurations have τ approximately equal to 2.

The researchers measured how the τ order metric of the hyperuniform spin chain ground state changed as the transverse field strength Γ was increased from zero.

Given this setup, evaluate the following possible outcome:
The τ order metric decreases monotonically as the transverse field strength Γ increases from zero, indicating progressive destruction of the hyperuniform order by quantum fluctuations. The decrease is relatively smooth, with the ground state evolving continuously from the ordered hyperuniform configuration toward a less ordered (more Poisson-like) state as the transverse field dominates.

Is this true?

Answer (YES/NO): NO